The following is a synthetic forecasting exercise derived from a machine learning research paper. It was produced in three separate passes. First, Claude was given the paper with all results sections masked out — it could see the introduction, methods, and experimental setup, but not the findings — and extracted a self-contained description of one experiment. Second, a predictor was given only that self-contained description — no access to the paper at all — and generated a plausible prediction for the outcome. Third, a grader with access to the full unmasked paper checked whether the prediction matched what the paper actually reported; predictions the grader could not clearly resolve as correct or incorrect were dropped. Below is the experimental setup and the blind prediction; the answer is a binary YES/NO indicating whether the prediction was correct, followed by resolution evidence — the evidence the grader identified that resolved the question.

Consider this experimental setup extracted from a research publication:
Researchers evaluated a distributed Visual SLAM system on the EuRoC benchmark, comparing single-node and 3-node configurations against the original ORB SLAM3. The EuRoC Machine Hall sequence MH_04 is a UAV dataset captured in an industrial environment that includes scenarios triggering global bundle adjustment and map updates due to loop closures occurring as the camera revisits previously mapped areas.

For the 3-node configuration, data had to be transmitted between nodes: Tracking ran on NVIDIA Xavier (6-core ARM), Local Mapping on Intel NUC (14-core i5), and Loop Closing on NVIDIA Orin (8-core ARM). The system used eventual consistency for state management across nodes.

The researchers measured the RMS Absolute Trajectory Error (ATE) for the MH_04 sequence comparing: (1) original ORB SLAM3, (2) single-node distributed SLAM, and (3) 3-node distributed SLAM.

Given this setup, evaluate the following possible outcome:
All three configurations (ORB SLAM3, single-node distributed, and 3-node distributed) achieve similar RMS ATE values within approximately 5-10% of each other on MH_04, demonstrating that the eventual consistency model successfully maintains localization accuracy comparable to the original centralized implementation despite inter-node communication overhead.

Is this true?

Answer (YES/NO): NO